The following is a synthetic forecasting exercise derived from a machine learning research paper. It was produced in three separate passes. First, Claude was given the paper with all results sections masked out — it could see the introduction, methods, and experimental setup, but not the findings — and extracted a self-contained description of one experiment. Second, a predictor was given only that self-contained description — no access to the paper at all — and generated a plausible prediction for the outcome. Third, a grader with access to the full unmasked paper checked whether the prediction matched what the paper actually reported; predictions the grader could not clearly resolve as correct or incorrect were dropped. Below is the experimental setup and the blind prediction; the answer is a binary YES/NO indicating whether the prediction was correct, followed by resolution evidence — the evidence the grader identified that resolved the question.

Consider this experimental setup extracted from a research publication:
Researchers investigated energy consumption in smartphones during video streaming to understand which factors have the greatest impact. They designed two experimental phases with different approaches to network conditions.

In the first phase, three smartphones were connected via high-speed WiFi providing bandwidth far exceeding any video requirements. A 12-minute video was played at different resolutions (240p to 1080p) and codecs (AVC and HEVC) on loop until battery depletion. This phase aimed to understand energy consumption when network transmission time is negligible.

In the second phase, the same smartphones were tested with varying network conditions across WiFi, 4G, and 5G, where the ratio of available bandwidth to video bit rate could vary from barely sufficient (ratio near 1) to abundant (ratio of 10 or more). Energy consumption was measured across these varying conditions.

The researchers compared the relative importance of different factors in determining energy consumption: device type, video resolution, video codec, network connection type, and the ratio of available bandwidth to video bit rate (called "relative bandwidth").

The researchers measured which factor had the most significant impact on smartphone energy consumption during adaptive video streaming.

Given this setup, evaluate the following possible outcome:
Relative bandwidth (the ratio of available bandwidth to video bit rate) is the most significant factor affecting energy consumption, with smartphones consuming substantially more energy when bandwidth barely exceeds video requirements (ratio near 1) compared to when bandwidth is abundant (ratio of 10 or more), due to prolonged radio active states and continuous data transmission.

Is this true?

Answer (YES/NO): YES